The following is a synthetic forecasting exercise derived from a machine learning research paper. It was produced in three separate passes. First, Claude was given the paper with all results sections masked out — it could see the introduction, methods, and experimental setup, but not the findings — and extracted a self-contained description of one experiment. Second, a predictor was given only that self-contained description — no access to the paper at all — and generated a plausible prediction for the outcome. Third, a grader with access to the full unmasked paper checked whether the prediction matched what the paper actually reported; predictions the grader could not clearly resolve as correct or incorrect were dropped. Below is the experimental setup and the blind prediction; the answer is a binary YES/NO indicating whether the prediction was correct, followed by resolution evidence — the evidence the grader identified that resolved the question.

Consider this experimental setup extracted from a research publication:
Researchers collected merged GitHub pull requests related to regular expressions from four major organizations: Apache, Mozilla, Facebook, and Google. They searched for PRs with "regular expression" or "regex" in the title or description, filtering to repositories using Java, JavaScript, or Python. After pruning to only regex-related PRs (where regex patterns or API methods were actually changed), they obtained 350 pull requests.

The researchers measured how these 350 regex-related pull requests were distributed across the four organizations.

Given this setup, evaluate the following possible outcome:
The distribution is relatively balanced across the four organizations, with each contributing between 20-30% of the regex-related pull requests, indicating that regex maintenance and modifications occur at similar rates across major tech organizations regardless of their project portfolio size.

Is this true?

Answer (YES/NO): NO